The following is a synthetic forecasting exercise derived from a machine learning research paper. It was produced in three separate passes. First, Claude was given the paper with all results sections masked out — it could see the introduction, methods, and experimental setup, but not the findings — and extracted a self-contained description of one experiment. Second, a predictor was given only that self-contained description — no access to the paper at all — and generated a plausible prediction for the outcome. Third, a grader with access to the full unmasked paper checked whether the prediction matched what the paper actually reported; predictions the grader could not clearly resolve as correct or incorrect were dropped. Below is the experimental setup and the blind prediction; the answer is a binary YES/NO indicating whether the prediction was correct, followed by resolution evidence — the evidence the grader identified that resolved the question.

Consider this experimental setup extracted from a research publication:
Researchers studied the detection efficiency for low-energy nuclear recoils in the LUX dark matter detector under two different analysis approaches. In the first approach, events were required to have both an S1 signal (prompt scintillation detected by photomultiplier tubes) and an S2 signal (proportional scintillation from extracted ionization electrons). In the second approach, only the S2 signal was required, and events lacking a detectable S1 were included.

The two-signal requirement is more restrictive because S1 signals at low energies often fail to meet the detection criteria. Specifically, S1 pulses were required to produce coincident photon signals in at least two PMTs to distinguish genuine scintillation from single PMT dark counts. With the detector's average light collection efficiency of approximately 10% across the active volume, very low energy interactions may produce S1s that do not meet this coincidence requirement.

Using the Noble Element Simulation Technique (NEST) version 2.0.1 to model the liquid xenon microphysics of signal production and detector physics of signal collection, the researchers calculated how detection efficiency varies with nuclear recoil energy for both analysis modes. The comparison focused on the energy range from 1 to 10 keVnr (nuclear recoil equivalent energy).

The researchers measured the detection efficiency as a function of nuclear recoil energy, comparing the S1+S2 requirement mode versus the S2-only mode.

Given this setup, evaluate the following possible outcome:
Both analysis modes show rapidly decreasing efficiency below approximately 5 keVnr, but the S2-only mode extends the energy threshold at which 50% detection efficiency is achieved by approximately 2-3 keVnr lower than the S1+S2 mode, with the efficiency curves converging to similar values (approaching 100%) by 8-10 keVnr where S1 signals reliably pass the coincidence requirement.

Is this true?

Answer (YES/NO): NO